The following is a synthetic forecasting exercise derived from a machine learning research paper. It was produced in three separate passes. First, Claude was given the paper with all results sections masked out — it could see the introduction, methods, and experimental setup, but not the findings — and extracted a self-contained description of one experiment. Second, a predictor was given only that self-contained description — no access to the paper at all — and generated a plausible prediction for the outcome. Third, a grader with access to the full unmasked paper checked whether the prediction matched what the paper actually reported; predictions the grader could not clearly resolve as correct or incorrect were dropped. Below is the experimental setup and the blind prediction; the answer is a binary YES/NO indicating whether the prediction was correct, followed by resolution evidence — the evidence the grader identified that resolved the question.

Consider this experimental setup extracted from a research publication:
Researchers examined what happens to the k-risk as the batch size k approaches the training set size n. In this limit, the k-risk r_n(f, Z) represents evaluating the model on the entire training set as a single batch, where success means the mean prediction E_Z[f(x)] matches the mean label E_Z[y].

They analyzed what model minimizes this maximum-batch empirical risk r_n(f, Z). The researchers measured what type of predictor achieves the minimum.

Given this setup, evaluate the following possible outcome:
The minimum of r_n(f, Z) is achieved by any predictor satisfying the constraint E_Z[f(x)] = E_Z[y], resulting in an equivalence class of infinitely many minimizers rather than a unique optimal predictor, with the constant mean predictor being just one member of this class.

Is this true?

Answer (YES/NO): NO